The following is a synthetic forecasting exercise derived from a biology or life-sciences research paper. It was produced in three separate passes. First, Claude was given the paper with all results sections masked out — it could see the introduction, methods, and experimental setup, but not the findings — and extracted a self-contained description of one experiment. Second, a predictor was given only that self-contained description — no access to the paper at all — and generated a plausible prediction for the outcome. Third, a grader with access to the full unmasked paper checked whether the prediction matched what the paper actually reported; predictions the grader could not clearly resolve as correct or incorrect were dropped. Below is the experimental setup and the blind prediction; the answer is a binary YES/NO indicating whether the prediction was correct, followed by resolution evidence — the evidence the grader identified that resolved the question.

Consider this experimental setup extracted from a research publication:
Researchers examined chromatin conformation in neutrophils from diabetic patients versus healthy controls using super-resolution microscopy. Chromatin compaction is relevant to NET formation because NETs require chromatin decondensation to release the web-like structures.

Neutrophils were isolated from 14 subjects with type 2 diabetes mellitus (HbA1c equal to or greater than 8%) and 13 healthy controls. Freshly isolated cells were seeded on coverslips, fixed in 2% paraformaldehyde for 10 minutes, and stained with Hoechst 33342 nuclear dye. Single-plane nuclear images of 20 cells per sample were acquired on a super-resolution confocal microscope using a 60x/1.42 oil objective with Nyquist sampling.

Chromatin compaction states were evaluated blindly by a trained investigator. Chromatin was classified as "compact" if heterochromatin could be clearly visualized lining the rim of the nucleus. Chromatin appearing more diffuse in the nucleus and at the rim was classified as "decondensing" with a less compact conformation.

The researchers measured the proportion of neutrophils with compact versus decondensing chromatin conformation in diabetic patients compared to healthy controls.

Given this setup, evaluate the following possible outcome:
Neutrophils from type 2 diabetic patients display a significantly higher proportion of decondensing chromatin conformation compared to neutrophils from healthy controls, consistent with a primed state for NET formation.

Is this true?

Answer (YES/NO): YES